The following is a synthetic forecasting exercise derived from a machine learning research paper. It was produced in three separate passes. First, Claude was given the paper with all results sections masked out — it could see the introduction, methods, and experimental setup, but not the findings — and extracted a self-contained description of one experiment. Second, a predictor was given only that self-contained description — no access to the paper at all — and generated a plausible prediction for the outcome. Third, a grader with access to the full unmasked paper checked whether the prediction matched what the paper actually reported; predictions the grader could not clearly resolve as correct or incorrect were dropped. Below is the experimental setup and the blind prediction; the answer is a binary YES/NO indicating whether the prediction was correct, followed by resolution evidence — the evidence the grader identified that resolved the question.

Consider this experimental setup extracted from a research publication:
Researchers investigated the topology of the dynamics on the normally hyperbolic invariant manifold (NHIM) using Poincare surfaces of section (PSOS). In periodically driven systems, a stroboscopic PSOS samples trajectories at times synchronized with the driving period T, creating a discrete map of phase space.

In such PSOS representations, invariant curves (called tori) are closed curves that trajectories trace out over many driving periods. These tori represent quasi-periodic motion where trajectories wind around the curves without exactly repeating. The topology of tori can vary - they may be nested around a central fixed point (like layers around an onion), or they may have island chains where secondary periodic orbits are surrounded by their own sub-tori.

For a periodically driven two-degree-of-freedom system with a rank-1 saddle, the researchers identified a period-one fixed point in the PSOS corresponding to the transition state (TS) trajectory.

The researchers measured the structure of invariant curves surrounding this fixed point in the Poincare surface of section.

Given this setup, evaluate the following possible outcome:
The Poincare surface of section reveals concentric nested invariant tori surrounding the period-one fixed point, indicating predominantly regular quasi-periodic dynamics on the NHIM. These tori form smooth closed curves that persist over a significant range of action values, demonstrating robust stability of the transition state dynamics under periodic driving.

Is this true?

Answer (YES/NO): YES